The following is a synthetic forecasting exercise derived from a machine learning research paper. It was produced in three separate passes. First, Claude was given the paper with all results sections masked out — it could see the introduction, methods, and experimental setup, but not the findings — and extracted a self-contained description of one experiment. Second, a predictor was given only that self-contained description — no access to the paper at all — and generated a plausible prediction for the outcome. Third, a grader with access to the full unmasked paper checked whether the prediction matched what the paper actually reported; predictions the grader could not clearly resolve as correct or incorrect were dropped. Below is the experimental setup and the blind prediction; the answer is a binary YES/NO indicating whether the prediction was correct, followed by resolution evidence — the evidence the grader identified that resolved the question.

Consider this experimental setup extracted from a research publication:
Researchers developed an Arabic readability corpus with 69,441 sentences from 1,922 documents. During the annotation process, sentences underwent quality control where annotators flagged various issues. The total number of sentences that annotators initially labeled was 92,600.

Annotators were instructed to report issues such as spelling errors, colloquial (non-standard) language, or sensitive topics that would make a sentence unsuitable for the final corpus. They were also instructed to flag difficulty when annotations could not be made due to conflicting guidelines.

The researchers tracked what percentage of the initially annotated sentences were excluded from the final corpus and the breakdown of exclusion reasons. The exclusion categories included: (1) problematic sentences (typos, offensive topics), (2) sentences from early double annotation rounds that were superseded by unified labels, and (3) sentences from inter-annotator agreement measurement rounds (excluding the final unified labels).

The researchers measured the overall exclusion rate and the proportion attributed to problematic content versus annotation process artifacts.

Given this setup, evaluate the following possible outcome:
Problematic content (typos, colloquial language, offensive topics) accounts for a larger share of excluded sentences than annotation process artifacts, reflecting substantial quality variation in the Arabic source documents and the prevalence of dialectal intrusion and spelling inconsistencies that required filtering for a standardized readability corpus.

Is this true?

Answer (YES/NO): NO